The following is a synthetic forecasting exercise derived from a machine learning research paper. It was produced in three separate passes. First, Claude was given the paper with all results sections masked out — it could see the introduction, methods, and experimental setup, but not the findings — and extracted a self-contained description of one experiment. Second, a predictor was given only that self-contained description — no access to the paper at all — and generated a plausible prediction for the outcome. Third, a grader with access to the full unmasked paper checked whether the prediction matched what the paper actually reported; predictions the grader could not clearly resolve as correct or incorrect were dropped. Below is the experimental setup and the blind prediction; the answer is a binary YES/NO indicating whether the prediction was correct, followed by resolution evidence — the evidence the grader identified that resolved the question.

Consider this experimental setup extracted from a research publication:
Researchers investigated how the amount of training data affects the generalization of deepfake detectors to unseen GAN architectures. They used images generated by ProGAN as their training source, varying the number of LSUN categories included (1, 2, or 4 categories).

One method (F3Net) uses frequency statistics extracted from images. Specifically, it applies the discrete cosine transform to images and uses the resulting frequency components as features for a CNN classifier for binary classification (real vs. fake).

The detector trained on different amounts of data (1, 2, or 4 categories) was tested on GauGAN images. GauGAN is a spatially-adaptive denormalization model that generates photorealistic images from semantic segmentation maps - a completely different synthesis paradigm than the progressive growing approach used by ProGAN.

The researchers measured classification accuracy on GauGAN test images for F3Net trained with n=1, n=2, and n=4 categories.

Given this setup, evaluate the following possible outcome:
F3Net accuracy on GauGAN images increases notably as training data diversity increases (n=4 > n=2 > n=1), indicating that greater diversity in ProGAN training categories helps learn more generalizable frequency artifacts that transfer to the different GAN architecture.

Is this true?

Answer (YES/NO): NO